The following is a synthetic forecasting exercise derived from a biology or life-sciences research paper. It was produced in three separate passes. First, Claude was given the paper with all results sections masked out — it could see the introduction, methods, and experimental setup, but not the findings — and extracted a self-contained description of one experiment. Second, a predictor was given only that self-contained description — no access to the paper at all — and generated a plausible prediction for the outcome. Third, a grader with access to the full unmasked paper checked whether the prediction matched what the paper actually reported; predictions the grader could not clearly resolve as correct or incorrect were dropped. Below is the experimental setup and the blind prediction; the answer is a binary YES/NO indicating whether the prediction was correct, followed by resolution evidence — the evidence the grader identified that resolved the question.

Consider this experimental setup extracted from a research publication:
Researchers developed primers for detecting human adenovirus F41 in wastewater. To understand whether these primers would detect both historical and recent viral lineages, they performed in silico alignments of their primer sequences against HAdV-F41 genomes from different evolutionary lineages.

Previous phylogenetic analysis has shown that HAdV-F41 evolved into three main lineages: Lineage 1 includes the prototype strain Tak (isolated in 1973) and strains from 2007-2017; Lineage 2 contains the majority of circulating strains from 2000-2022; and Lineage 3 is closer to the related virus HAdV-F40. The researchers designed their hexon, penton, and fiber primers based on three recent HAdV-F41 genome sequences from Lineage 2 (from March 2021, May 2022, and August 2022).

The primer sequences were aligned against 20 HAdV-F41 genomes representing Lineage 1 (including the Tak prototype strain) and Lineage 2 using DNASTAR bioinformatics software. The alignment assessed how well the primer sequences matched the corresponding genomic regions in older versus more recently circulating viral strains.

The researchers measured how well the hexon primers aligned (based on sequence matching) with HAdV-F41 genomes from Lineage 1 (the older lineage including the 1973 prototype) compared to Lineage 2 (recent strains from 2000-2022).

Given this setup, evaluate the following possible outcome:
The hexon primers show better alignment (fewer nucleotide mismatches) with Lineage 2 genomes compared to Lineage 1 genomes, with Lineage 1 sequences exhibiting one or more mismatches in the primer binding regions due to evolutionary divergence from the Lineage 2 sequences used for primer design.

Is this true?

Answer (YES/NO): NO